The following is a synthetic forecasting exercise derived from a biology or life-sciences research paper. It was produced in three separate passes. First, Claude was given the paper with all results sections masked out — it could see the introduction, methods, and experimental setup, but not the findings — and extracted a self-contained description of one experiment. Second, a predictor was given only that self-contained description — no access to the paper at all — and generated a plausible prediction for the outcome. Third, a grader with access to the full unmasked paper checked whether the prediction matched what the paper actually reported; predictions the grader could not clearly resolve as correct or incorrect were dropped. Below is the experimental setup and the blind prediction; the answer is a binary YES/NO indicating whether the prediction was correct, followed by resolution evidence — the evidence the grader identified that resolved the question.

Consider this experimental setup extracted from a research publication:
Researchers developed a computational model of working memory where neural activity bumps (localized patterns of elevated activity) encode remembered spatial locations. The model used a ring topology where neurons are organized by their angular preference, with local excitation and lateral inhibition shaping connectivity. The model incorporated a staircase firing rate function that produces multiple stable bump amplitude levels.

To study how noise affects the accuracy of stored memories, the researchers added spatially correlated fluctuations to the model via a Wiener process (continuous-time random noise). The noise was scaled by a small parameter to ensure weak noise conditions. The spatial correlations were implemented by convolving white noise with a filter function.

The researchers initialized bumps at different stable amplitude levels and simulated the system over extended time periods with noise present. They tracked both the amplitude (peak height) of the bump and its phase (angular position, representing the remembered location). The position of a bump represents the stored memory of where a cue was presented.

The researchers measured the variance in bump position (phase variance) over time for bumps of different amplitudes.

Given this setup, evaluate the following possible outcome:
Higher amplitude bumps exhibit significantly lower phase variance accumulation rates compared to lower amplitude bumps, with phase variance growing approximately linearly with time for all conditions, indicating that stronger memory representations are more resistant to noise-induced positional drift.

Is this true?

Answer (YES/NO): YES